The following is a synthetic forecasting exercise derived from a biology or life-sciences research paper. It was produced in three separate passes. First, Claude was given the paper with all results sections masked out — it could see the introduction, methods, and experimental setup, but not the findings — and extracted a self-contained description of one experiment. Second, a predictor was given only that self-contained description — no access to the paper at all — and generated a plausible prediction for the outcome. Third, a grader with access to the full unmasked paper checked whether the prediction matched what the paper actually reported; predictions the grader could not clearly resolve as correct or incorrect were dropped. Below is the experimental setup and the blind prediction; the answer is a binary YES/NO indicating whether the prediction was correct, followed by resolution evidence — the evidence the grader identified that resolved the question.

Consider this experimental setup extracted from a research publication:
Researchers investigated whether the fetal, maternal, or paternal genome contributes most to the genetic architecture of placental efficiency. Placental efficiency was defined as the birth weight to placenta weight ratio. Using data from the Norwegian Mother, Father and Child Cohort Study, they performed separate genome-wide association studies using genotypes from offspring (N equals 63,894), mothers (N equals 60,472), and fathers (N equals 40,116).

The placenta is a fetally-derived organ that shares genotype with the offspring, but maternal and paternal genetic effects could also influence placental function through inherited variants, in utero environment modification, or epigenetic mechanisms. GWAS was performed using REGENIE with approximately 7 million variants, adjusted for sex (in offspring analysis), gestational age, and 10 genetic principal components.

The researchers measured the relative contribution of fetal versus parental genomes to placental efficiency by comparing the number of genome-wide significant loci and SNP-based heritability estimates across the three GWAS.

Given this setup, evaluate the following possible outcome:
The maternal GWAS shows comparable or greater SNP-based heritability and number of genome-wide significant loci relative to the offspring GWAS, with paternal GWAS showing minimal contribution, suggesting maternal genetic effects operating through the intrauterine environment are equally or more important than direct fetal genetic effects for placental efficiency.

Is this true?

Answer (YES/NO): NO